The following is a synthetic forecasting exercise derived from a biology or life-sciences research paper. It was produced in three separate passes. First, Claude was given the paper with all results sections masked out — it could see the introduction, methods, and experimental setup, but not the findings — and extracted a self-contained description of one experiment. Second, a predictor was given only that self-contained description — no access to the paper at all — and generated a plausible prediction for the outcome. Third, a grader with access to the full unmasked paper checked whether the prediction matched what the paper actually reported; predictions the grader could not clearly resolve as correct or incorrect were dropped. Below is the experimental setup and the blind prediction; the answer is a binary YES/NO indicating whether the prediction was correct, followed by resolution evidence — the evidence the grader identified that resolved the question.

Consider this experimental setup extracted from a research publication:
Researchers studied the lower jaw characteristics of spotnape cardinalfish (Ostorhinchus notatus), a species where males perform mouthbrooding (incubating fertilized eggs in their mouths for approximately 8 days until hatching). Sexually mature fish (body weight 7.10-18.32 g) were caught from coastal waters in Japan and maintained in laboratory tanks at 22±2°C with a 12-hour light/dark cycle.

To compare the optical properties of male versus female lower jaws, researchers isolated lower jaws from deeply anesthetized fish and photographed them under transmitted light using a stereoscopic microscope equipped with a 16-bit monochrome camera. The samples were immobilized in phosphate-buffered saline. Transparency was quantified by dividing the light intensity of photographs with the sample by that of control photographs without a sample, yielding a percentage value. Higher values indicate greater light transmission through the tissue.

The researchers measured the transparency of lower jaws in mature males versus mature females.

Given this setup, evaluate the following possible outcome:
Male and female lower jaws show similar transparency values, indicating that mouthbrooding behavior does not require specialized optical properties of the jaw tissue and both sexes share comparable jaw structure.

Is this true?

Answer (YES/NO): NO